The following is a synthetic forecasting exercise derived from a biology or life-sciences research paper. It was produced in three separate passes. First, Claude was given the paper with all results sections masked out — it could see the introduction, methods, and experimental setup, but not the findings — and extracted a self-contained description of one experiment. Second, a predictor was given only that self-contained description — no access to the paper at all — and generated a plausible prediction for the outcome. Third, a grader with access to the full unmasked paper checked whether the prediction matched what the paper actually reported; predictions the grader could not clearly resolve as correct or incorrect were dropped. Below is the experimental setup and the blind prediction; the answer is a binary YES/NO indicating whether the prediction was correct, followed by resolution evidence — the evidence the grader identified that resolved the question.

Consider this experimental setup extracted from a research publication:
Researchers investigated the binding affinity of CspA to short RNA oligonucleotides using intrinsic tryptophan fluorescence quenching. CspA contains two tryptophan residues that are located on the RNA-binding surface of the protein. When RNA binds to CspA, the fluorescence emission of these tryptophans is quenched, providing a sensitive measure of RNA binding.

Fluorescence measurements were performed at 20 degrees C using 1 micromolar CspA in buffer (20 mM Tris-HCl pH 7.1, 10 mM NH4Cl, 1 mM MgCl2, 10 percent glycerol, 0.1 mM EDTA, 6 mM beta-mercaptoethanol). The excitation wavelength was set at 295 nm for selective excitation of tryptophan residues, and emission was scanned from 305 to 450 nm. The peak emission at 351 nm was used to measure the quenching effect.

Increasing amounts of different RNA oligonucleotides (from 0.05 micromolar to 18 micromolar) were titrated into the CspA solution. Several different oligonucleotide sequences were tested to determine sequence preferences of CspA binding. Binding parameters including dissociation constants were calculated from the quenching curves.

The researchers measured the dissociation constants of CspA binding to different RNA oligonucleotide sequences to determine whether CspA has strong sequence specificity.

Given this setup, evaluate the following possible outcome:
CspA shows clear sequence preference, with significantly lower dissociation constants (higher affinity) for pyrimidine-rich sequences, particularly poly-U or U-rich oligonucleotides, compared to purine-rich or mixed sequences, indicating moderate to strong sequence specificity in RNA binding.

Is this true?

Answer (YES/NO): NO